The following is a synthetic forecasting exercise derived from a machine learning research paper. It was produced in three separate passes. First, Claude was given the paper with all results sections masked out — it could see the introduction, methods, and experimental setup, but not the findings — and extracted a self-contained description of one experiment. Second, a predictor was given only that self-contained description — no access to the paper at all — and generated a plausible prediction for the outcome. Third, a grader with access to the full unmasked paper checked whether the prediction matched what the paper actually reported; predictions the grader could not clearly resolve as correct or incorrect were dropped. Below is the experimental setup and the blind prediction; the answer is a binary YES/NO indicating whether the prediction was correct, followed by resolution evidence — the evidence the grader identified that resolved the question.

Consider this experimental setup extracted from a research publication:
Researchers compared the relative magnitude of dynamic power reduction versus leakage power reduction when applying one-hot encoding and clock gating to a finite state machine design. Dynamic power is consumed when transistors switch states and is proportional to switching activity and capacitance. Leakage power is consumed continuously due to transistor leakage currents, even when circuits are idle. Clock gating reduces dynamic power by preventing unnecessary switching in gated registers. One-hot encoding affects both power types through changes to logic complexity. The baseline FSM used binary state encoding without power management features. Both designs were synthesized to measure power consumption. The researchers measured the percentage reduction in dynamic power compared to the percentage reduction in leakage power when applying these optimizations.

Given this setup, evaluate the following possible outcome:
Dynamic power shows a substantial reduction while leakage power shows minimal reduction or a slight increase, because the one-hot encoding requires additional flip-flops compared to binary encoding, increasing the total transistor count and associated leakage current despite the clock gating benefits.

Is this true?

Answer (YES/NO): NO